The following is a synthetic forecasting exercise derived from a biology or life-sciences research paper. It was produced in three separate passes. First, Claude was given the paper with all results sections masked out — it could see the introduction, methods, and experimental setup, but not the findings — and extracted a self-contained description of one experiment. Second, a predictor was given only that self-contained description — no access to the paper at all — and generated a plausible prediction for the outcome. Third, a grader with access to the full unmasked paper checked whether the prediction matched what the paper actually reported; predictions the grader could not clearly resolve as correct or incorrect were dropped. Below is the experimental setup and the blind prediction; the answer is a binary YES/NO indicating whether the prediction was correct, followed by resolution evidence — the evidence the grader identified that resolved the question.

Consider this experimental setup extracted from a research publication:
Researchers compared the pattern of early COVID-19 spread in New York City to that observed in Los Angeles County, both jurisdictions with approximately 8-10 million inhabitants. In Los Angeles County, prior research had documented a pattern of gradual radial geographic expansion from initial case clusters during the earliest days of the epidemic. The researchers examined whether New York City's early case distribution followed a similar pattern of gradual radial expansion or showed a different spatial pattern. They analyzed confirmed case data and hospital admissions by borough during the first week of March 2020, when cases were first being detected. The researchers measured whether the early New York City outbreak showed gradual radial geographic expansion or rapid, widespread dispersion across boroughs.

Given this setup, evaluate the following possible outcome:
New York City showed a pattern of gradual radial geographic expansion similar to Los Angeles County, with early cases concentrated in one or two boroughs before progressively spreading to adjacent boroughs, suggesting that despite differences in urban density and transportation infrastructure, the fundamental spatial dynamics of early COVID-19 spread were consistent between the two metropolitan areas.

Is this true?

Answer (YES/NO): NO